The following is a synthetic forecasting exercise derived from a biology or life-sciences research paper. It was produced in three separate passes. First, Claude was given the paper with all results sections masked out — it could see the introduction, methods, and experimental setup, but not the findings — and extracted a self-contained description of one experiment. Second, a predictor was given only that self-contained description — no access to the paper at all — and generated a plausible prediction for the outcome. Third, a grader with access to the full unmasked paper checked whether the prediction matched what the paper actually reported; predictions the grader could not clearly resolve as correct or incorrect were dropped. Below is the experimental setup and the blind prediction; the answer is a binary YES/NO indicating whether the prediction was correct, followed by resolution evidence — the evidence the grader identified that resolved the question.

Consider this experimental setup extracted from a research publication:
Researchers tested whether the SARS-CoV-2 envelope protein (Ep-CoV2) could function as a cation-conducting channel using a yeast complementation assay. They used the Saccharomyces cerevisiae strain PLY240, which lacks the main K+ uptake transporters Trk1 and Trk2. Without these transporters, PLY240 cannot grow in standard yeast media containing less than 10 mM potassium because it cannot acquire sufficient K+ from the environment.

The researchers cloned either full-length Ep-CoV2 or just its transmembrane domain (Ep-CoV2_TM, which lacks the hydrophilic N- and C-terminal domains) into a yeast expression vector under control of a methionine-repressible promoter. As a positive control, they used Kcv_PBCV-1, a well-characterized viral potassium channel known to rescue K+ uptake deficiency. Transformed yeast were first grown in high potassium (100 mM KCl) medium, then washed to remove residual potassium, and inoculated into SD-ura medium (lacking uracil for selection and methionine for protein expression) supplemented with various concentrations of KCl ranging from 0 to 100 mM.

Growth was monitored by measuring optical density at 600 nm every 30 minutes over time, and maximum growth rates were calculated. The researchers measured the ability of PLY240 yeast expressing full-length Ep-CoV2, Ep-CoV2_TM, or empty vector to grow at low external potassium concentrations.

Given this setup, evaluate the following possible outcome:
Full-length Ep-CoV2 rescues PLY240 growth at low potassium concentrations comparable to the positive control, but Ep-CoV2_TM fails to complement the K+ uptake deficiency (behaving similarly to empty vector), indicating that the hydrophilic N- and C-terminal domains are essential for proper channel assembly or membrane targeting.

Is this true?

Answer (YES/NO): YES